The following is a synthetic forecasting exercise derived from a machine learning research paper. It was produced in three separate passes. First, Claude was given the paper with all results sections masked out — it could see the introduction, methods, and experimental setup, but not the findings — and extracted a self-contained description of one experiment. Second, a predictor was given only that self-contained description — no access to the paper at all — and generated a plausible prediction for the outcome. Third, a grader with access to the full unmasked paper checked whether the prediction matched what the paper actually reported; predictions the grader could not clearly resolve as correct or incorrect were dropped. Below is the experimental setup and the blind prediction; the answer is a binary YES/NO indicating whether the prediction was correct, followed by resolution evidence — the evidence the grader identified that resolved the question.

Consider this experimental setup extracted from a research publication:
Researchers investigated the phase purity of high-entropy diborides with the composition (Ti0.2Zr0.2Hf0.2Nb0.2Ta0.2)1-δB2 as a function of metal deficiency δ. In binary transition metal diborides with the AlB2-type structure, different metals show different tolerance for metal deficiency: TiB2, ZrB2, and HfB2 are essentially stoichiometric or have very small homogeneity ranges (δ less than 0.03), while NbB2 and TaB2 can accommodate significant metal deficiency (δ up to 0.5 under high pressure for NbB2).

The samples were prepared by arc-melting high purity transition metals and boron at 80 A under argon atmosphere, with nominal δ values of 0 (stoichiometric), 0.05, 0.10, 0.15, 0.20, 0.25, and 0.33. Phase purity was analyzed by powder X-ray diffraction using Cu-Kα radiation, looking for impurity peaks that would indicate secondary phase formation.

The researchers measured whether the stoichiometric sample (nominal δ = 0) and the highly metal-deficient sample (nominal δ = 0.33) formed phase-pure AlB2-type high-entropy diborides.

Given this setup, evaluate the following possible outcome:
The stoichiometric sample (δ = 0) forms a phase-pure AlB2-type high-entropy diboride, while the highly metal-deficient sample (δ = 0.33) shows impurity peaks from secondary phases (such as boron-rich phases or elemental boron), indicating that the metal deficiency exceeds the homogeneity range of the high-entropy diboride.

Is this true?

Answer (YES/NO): NO